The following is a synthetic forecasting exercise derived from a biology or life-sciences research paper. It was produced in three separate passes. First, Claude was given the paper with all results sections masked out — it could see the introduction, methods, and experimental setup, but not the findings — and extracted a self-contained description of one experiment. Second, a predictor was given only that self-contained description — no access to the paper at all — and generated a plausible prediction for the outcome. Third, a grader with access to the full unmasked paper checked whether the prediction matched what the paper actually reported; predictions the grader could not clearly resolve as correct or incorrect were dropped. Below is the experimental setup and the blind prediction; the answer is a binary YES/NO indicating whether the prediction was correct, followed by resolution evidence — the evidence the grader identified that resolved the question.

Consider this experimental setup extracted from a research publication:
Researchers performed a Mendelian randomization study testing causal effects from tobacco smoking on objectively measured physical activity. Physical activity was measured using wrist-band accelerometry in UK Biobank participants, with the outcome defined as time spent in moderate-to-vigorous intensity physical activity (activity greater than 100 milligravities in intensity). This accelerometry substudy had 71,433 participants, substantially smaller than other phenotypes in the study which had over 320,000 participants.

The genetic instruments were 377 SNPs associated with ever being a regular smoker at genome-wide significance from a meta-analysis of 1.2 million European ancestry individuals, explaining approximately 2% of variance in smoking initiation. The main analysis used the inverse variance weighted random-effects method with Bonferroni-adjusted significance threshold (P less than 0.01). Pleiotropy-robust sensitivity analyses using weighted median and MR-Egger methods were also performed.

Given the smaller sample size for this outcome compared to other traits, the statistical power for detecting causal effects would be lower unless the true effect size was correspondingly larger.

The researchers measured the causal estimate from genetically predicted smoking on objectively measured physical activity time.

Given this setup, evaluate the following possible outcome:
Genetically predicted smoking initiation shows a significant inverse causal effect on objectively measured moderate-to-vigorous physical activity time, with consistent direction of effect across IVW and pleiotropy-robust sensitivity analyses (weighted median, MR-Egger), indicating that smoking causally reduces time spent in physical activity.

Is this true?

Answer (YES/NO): YES